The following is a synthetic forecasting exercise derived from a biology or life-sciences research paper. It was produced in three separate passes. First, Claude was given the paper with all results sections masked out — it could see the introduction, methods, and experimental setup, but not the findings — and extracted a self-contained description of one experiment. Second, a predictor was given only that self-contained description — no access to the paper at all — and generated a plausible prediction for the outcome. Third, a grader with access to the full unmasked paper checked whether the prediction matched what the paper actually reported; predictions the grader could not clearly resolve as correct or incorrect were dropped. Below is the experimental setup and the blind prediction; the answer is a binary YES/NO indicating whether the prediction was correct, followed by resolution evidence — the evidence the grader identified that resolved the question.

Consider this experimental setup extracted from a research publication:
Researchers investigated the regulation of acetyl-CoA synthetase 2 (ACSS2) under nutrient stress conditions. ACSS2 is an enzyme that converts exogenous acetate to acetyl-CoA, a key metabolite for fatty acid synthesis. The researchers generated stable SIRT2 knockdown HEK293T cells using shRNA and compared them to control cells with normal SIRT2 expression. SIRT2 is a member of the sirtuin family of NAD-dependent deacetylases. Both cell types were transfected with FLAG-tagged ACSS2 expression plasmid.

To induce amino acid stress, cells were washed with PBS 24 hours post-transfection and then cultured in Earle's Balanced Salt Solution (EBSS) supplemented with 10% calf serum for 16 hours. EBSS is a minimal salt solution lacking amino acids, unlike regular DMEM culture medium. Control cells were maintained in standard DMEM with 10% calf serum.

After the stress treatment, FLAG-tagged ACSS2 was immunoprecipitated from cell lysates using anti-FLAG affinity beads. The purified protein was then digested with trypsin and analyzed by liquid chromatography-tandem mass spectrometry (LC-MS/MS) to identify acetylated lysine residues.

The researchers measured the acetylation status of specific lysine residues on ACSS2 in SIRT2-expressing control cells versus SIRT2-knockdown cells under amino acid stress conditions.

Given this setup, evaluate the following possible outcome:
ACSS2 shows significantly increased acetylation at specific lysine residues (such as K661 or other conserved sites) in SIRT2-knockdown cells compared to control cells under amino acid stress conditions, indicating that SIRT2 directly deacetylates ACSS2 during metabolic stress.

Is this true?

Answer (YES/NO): NO